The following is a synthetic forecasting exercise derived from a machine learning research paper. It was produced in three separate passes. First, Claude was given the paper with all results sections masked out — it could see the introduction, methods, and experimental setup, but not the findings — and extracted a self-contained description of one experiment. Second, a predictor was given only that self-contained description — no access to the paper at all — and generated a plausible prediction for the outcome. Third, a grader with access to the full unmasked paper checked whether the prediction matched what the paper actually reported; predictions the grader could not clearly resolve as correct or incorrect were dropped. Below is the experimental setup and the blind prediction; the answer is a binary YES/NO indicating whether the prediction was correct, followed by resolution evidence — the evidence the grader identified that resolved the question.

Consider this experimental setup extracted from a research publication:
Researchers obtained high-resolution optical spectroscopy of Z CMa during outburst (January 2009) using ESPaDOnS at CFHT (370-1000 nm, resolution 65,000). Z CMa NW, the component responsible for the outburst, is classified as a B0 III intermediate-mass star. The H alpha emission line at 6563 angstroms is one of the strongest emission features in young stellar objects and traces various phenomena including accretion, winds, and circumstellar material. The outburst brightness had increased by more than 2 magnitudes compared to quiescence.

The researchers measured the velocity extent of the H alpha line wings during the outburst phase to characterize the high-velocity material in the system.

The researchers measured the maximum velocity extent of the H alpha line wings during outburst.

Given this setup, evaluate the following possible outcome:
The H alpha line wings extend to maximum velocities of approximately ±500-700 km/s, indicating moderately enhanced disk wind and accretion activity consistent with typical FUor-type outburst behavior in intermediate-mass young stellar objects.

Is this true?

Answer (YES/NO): NO